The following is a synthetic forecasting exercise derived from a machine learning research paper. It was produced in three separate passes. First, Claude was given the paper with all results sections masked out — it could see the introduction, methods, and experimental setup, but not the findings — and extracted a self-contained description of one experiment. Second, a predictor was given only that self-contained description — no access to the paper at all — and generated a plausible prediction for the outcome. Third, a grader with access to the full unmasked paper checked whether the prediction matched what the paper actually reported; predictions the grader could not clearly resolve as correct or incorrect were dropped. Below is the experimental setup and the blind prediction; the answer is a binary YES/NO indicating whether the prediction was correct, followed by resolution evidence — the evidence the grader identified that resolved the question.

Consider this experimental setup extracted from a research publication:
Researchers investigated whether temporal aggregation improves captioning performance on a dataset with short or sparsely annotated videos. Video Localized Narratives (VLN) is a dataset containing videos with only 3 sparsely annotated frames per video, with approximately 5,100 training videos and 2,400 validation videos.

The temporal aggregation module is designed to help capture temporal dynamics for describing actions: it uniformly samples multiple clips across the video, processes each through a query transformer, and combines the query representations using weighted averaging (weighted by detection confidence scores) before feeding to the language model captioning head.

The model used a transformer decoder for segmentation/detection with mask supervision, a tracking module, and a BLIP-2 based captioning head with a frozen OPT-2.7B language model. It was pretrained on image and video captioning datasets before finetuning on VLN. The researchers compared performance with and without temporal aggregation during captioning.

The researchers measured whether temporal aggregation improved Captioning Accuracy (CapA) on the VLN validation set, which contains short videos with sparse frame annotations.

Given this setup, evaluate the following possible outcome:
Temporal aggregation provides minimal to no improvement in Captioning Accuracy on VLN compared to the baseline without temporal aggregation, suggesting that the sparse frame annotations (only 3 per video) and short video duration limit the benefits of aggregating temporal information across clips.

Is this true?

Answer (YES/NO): YES